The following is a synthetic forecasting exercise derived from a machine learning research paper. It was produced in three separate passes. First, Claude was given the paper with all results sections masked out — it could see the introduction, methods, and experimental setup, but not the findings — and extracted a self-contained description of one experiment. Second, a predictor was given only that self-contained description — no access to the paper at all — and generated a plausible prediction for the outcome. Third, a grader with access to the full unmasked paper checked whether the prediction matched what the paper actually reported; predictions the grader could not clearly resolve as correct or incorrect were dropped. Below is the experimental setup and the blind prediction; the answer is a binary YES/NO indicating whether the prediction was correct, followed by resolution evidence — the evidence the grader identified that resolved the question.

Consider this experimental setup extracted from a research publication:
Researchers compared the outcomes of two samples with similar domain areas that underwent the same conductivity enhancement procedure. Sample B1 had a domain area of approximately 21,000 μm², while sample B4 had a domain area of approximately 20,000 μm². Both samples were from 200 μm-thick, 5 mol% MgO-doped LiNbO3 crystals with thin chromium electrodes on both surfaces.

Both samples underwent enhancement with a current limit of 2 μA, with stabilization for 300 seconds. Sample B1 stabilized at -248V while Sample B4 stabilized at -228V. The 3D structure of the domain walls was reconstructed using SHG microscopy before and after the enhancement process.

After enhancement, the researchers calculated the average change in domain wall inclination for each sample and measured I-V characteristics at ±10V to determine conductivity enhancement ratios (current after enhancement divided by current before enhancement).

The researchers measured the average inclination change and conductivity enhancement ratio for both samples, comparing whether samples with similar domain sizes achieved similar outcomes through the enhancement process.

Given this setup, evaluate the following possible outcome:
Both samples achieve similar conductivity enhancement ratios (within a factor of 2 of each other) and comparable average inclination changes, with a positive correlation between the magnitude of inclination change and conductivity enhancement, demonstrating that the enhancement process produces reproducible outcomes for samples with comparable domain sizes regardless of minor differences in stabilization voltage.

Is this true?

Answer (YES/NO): NO